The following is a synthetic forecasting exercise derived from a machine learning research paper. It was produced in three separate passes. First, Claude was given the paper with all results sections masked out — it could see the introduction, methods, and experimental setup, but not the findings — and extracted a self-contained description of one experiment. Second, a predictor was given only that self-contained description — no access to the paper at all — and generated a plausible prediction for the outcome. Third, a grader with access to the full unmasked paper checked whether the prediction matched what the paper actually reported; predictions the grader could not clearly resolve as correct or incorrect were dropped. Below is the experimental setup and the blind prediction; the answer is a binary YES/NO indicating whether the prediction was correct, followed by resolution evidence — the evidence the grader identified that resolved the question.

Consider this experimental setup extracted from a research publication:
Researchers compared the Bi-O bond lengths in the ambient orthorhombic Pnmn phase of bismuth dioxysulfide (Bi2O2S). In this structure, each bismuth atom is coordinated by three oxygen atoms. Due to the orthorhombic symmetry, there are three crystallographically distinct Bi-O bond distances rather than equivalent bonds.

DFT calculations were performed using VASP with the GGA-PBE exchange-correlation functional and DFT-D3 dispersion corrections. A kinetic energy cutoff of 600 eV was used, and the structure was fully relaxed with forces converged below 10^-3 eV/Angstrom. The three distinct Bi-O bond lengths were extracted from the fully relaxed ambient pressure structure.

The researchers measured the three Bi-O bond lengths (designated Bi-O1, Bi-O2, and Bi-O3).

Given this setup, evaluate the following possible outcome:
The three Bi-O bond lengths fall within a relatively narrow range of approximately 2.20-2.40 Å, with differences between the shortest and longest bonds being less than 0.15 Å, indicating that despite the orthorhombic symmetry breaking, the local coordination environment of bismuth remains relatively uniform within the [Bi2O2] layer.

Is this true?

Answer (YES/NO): NO